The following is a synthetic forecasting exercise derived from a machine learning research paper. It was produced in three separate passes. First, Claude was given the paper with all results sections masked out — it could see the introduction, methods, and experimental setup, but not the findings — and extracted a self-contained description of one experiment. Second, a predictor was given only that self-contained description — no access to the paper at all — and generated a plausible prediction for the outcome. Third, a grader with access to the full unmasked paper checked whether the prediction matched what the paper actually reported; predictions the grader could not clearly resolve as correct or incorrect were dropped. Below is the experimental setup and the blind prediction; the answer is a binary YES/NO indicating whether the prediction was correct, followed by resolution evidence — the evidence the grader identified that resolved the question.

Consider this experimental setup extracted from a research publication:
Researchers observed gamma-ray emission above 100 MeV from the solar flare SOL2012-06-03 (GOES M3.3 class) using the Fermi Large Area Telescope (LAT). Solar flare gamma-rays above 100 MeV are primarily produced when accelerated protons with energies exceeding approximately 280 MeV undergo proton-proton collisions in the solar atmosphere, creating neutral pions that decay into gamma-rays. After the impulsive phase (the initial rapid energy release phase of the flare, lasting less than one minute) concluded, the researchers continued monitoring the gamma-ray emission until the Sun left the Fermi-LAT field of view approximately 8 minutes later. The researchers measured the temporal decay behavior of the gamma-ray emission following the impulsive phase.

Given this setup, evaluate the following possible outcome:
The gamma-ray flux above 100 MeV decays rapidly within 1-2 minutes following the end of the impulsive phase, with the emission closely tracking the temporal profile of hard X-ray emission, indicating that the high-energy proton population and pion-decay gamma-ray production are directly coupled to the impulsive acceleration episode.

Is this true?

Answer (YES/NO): NO